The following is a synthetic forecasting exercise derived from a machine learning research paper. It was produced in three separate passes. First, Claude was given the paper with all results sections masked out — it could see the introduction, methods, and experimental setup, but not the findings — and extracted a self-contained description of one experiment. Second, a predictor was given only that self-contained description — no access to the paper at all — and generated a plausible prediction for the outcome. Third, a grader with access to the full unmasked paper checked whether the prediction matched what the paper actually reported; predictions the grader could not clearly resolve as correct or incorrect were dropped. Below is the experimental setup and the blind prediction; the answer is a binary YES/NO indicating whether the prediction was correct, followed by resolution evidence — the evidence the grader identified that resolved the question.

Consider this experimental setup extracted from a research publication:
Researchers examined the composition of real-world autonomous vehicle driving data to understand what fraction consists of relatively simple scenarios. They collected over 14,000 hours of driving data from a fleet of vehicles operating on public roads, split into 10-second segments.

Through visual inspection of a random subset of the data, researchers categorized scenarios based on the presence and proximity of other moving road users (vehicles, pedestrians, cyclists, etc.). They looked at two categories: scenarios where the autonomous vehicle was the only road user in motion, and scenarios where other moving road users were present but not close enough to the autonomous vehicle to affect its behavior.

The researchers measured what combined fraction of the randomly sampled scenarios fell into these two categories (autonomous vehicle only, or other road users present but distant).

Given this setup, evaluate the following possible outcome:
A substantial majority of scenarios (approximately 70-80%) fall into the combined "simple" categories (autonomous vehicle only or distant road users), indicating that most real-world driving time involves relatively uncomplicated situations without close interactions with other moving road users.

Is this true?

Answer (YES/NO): YES